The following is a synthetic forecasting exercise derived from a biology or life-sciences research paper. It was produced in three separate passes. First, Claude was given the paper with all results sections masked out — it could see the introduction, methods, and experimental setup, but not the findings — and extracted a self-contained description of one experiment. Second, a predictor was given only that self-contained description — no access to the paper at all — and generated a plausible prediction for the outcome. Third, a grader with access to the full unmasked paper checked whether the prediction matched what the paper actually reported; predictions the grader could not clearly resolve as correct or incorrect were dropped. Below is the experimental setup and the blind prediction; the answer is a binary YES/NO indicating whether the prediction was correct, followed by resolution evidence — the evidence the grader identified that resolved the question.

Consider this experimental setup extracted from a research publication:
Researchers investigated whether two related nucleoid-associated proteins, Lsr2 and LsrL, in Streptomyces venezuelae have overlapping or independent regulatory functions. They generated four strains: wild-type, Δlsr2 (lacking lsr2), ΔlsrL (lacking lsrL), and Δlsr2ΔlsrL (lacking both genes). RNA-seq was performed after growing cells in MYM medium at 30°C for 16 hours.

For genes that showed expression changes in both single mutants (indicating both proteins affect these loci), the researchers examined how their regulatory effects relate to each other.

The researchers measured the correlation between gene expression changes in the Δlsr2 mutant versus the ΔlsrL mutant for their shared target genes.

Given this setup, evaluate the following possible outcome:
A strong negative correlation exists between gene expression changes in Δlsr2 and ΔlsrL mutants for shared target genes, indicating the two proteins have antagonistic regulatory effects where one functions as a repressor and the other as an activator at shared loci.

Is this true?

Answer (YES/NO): NO